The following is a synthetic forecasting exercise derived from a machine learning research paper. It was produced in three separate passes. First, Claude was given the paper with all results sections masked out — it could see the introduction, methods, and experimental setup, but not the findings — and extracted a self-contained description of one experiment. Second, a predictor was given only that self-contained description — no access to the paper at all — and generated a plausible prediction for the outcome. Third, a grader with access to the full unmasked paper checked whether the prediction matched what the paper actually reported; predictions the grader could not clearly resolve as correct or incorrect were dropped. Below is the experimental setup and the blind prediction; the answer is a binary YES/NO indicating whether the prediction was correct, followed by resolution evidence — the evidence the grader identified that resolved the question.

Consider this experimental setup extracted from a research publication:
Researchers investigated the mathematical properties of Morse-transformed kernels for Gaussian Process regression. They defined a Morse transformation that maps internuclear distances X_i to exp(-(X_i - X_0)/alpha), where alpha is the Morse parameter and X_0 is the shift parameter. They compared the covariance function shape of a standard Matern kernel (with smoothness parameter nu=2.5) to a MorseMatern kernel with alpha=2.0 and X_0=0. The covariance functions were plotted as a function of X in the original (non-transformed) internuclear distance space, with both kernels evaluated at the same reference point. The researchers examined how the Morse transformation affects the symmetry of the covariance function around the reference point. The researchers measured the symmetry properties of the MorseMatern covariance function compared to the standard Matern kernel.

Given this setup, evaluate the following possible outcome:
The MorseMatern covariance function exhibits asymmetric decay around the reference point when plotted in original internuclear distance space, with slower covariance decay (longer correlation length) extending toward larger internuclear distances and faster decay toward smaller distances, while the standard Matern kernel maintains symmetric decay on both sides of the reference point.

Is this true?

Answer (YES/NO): YES